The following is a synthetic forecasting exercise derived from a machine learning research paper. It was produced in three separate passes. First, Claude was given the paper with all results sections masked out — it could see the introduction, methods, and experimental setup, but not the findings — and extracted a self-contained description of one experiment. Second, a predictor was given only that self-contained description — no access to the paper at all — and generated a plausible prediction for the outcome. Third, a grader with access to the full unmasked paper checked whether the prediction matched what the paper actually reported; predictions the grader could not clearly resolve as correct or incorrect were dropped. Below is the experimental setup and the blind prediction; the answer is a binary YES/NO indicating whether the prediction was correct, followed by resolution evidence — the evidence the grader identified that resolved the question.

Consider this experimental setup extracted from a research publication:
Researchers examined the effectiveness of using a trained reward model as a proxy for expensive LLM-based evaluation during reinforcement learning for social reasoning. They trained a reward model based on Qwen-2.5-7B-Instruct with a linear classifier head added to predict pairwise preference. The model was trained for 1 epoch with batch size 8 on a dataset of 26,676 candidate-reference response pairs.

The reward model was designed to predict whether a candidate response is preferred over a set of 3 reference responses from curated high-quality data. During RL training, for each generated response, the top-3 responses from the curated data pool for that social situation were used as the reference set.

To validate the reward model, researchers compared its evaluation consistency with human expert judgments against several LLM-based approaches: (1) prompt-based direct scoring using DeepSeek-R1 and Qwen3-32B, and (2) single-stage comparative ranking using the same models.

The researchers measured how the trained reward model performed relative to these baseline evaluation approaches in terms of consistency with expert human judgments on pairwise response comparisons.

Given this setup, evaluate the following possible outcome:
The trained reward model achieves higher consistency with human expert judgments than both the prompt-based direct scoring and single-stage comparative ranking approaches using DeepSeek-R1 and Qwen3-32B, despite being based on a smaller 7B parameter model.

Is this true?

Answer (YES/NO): YES